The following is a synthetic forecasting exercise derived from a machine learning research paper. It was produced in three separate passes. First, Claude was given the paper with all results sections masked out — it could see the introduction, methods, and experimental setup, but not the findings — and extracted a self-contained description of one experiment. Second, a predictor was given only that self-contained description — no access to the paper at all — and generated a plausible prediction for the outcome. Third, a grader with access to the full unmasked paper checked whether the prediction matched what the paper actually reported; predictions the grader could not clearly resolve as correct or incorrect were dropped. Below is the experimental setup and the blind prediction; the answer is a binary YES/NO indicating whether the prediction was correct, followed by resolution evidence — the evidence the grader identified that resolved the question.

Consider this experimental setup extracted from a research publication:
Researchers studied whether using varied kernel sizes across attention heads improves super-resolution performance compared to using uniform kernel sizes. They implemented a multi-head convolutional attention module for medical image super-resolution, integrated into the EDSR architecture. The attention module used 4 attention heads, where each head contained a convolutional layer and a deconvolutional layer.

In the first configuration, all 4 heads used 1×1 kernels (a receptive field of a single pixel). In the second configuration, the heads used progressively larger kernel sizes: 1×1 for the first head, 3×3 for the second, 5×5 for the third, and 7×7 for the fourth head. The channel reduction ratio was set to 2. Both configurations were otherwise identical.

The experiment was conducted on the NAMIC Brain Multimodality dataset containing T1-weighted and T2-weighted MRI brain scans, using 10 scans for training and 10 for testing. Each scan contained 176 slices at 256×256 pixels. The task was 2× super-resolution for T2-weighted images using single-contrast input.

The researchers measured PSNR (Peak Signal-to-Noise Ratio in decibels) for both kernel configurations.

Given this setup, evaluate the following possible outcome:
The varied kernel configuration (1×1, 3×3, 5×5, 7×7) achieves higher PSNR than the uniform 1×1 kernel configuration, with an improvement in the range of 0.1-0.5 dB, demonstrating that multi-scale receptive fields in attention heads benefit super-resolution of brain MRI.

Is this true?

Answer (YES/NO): NO